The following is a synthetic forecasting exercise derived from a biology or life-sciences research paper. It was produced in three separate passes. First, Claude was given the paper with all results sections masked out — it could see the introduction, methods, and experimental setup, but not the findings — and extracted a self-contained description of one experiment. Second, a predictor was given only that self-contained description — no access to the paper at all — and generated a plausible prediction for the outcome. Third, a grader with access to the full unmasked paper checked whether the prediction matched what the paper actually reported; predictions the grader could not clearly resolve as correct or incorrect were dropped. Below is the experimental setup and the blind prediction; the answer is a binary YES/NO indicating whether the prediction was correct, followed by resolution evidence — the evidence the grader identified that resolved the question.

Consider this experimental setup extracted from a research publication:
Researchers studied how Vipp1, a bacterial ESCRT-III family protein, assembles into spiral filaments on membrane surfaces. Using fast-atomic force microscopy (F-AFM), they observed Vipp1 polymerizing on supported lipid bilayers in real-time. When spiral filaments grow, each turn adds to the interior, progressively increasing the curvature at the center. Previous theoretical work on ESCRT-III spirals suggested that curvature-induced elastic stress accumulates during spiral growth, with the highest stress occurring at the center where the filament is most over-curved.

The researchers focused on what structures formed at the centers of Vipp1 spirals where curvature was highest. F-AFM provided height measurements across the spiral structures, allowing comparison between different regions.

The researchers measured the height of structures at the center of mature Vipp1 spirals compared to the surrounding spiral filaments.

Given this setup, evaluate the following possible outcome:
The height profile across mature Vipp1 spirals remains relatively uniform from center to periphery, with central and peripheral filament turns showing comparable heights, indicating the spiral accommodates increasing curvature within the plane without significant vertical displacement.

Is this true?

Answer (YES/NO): NO